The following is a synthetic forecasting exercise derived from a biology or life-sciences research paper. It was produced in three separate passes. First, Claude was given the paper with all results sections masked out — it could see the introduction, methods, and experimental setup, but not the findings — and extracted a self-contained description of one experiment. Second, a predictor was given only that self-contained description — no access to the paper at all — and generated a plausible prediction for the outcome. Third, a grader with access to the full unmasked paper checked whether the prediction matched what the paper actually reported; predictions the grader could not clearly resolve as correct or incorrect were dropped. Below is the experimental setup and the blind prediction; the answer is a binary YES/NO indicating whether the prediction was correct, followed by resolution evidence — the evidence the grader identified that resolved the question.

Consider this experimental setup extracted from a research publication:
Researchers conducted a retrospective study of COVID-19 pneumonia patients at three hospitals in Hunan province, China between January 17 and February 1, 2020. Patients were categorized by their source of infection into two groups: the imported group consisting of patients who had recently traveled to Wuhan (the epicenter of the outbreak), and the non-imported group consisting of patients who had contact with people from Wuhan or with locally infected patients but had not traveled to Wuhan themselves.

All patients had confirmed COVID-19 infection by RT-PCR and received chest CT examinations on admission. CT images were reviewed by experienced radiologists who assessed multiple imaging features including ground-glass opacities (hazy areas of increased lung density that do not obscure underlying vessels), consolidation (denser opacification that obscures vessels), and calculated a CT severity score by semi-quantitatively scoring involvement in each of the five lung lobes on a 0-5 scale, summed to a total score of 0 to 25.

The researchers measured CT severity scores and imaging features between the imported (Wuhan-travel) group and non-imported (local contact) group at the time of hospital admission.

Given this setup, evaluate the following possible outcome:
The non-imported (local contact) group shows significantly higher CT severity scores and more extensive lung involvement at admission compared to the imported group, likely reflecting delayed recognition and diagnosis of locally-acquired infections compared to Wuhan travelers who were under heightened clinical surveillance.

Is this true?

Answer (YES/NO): NO